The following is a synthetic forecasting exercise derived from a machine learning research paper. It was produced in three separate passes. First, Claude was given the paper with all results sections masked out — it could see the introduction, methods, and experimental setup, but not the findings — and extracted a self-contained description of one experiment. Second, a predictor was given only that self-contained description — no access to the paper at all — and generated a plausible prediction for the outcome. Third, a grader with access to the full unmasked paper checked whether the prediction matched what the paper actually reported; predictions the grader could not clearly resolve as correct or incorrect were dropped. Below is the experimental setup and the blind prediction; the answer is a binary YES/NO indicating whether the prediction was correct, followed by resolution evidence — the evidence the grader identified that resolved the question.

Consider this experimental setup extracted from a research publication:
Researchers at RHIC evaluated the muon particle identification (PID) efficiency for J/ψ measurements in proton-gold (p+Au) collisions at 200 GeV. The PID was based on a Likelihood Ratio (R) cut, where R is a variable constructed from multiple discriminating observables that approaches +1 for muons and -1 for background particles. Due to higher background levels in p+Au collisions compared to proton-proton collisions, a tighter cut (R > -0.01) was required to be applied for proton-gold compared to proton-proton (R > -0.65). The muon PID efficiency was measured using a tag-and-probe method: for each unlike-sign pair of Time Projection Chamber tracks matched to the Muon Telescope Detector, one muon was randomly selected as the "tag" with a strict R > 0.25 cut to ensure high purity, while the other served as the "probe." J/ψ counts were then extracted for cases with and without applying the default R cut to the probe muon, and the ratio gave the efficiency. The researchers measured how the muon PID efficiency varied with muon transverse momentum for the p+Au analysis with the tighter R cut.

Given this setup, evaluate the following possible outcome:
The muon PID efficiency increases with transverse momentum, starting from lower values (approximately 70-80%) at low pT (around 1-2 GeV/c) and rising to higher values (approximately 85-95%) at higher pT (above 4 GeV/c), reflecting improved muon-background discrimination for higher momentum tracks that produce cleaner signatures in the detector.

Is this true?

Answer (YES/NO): NO